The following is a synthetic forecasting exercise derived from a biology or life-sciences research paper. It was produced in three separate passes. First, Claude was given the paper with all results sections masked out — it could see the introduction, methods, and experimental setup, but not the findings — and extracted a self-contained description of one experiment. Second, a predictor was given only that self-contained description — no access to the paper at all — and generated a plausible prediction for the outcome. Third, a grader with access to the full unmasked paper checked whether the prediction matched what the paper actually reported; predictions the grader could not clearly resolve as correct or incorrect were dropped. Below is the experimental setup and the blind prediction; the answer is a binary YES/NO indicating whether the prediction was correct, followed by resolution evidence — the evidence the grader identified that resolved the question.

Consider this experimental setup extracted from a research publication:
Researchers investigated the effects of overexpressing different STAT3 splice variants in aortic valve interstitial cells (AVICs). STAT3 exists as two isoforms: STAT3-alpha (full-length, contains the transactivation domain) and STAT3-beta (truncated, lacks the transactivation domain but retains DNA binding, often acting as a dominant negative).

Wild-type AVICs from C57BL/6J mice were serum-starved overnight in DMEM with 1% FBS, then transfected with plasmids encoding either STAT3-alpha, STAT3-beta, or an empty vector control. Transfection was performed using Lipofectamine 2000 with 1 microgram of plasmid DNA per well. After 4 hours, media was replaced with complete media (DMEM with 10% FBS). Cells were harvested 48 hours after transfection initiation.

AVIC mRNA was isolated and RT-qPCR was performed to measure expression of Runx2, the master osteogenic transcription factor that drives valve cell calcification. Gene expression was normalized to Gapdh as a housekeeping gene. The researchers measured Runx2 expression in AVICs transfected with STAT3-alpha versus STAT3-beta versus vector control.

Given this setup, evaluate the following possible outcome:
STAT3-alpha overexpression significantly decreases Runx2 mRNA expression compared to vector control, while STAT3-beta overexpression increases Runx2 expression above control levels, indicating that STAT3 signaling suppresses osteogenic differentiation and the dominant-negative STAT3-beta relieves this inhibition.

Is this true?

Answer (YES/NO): NO